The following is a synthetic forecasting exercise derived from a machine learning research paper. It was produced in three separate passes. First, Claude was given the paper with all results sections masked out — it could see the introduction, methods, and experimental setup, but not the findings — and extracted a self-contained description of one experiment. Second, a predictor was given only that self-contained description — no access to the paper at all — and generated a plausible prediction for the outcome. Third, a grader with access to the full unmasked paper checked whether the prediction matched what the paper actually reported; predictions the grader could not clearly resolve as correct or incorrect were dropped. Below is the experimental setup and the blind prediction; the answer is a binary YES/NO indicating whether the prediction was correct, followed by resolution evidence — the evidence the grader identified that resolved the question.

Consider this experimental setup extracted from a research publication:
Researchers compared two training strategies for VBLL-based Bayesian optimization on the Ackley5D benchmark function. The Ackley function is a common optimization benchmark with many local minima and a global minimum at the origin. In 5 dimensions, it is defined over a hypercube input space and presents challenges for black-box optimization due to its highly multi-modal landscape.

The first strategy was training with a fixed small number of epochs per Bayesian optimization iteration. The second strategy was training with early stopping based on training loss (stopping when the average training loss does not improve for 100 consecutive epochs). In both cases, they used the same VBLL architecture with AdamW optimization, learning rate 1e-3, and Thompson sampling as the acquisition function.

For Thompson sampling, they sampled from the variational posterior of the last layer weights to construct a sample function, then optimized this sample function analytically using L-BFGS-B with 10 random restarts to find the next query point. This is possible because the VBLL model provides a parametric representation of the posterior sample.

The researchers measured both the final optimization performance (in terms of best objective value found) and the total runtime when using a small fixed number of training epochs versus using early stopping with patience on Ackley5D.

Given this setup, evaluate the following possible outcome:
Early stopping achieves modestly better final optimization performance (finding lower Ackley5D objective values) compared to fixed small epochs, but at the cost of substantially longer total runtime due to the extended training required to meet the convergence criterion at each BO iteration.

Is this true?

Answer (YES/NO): NO